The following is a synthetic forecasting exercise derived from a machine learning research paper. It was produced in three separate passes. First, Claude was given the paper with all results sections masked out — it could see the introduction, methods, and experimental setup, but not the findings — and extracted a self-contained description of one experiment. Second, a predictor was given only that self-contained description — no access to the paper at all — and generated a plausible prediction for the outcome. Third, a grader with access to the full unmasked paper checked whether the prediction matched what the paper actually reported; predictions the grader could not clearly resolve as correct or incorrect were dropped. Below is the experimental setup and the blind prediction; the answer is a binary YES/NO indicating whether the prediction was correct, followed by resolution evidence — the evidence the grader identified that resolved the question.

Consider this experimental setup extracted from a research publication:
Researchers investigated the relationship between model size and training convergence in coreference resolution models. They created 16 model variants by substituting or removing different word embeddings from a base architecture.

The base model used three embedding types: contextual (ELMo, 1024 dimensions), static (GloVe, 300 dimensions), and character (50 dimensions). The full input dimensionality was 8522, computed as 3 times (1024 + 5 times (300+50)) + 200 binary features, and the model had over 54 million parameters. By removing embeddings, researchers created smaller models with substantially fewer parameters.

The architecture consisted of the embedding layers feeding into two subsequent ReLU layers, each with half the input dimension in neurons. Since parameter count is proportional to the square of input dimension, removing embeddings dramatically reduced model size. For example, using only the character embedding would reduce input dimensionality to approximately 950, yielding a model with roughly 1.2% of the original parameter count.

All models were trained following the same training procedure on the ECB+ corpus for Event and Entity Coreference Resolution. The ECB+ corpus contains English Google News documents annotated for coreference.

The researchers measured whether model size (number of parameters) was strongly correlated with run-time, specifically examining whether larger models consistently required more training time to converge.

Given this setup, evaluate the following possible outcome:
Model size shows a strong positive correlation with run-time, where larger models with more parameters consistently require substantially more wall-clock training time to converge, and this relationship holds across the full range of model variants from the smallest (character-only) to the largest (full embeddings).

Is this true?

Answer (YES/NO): NO